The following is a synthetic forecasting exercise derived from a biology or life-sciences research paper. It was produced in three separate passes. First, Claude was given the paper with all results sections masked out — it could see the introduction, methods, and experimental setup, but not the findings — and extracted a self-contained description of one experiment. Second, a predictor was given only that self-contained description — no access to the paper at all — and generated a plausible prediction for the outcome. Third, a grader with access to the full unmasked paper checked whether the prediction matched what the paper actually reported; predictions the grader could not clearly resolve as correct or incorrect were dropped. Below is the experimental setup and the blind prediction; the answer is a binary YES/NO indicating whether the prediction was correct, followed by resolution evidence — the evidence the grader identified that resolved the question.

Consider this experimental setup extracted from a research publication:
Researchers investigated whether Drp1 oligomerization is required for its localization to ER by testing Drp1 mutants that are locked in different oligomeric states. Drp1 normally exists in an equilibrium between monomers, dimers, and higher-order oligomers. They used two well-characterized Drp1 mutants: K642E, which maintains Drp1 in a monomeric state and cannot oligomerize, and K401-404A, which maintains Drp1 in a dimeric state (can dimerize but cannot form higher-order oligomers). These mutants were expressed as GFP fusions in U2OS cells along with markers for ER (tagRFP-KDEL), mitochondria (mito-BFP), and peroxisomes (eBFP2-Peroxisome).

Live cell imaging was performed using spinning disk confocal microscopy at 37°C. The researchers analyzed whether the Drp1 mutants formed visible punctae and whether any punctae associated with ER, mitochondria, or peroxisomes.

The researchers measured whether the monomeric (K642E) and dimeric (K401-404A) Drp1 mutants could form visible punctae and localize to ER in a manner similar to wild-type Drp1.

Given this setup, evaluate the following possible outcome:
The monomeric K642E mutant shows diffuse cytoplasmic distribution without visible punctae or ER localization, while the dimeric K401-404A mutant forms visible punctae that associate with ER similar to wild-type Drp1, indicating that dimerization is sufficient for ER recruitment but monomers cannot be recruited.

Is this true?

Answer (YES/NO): NO